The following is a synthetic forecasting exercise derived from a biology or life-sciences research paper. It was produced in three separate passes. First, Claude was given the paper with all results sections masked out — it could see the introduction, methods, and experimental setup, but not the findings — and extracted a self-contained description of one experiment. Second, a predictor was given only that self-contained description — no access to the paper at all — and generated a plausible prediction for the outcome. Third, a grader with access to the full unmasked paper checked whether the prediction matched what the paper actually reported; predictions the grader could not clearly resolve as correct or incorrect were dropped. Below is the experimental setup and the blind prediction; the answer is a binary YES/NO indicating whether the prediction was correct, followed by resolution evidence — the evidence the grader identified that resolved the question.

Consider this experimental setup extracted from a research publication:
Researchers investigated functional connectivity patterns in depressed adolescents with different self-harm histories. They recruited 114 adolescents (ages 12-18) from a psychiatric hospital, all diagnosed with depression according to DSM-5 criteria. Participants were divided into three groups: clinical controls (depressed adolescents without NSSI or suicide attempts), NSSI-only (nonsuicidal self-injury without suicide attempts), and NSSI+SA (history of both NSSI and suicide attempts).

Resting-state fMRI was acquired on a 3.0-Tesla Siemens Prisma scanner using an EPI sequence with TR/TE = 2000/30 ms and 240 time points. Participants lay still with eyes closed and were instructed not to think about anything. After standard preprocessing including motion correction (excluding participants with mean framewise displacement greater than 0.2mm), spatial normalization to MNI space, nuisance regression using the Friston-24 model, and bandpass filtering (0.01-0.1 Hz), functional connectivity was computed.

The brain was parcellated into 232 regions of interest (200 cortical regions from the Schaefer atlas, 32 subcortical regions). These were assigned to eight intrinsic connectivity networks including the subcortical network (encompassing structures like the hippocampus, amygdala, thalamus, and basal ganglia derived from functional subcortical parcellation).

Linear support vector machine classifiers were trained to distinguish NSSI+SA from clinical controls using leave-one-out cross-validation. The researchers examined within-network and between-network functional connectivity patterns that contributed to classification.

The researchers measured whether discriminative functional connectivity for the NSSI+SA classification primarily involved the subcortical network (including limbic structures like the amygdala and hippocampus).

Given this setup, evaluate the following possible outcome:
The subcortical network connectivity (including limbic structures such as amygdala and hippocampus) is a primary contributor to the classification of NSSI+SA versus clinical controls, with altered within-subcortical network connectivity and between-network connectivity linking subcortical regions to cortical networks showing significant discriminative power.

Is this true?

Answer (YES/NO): NO